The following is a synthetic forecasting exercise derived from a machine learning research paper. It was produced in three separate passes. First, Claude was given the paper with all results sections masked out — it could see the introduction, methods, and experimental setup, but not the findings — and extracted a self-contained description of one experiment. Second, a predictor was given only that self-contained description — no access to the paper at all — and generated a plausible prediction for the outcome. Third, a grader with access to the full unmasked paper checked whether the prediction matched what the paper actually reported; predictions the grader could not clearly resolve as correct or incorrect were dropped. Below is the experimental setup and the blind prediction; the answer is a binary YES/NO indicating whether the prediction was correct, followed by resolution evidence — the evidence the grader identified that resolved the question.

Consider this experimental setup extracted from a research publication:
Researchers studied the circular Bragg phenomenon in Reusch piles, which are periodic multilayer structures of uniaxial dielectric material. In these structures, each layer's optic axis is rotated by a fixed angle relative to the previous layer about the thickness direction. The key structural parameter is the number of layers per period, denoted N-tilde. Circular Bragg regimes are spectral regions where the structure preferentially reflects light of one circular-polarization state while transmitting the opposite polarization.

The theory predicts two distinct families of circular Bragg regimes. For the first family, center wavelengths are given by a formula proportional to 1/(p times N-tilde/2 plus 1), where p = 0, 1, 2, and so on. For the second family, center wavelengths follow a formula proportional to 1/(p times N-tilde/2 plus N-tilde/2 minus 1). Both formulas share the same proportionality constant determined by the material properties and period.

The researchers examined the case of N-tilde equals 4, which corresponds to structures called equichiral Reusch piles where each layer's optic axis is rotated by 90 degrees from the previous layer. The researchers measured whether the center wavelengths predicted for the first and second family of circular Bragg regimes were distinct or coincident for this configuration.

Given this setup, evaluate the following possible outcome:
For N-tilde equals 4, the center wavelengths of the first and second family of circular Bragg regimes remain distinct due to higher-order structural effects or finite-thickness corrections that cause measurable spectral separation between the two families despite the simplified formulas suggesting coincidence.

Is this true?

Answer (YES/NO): NO